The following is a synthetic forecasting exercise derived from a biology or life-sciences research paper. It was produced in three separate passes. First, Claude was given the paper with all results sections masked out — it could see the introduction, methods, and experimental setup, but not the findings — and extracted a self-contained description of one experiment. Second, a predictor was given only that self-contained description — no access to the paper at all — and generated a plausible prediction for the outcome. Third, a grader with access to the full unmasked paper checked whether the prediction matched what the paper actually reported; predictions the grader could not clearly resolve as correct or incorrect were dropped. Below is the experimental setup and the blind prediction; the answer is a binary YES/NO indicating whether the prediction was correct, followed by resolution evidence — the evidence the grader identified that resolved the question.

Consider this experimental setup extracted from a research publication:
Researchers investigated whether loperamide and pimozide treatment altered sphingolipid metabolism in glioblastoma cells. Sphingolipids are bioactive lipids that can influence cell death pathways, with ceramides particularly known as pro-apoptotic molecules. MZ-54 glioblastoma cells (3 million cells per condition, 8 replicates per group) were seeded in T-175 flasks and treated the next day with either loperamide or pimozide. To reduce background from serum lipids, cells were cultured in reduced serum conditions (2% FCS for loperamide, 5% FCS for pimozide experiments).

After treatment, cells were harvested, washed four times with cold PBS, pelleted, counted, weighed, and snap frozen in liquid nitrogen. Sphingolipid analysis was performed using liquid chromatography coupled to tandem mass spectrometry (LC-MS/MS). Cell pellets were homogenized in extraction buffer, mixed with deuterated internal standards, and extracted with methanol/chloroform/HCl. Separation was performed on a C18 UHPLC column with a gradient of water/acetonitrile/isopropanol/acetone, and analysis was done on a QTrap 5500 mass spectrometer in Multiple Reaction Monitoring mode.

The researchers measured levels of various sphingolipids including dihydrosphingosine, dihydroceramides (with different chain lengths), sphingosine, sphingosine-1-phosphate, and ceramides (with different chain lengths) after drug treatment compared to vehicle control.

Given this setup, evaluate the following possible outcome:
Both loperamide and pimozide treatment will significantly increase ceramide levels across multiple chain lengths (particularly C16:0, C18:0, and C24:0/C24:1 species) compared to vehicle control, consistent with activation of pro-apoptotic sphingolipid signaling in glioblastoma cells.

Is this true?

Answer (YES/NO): YES